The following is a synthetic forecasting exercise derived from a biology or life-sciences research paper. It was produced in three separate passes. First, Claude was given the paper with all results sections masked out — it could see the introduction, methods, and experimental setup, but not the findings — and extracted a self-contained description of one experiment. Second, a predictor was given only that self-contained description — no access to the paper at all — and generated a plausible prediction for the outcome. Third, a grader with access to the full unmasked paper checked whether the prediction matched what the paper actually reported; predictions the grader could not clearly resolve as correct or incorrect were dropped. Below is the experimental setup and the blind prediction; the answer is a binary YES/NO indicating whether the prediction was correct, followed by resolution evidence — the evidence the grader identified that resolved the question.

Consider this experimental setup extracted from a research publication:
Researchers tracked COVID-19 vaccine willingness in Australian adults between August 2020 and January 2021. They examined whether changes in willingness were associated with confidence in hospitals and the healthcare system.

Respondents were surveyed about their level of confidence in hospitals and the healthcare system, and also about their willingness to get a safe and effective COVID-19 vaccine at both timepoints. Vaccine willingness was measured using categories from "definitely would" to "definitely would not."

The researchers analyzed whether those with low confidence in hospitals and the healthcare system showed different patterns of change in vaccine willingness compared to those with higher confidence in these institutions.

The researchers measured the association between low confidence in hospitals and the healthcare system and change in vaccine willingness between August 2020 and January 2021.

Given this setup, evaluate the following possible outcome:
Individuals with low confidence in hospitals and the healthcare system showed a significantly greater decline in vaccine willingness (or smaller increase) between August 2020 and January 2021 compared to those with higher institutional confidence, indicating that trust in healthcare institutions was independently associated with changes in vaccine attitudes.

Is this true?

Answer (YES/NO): YES